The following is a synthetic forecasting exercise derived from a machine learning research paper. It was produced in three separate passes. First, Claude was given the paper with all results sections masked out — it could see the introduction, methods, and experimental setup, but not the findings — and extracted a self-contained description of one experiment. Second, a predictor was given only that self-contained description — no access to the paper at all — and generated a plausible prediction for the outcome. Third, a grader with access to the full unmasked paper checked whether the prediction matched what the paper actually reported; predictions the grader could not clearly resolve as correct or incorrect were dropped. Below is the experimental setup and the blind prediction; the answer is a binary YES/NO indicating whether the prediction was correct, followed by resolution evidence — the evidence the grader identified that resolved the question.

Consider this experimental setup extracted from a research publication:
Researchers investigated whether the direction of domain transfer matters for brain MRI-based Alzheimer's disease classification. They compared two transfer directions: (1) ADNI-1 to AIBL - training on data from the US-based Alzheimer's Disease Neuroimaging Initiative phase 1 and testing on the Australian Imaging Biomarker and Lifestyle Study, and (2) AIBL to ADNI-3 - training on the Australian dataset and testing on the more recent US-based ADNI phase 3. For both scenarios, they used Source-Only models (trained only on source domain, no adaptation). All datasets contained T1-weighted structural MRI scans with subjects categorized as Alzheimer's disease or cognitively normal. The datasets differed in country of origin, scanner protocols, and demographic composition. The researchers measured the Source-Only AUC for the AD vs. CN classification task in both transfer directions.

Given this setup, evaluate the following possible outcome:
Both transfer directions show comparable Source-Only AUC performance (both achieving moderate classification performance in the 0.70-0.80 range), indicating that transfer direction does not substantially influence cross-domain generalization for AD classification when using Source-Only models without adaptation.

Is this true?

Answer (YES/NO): YES